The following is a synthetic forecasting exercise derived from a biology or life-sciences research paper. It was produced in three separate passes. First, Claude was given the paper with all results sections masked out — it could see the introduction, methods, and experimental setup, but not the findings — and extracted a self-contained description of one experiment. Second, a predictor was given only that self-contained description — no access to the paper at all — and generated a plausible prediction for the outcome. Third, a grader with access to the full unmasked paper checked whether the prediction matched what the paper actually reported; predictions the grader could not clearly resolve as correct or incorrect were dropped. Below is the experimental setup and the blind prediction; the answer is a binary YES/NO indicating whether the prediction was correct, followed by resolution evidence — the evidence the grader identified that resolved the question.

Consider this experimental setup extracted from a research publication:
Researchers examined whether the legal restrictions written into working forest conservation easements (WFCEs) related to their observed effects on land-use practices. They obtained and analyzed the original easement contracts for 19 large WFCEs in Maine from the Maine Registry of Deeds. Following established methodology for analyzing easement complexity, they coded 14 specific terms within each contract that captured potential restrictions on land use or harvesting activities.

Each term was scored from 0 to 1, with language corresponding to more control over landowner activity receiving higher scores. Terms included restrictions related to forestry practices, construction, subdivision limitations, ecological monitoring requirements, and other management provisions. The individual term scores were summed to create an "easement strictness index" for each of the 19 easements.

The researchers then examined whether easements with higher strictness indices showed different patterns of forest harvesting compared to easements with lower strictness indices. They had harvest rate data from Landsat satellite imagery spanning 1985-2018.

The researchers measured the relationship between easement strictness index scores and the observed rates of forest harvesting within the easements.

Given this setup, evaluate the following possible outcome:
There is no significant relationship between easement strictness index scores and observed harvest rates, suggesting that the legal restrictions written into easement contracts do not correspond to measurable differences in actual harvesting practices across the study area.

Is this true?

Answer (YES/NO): NO